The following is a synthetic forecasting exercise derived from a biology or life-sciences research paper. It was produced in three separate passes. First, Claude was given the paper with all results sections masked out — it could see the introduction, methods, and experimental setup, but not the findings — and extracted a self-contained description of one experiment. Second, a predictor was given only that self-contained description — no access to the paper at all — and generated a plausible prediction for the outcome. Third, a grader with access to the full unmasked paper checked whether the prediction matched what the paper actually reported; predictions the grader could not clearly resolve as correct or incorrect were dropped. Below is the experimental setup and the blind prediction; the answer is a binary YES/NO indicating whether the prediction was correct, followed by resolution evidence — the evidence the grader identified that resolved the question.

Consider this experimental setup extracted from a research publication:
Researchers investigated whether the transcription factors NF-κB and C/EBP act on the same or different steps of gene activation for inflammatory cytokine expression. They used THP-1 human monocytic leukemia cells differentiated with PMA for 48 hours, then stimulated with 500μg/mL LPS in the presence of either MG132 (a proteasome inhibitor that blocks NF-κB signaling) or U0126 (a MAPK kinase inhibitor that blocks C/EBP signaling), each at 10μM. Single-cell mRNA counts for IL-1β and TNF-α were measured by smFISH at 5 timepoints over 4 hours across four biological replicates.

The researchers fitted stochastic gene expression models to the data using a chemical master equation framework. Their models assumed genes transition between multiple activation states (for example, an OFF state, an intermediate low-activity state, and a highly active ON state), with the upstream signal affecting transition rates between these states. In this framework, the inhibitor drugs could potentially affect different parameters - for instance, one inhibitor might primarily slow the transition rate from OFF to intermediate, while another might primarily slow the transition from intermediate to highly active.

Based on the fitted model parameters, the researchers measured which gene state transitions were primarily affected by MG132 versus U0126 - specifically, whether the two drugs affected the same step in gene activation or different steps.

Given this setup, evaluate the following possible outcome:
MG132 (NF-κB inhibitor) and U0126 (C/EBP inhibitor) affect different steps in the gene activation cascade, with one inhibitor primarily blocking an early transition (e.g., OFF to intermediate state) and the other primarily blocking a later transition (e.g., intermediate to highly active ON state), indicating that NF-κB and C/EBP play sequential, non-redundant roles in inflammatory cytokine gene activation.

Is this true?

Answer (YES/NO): YES